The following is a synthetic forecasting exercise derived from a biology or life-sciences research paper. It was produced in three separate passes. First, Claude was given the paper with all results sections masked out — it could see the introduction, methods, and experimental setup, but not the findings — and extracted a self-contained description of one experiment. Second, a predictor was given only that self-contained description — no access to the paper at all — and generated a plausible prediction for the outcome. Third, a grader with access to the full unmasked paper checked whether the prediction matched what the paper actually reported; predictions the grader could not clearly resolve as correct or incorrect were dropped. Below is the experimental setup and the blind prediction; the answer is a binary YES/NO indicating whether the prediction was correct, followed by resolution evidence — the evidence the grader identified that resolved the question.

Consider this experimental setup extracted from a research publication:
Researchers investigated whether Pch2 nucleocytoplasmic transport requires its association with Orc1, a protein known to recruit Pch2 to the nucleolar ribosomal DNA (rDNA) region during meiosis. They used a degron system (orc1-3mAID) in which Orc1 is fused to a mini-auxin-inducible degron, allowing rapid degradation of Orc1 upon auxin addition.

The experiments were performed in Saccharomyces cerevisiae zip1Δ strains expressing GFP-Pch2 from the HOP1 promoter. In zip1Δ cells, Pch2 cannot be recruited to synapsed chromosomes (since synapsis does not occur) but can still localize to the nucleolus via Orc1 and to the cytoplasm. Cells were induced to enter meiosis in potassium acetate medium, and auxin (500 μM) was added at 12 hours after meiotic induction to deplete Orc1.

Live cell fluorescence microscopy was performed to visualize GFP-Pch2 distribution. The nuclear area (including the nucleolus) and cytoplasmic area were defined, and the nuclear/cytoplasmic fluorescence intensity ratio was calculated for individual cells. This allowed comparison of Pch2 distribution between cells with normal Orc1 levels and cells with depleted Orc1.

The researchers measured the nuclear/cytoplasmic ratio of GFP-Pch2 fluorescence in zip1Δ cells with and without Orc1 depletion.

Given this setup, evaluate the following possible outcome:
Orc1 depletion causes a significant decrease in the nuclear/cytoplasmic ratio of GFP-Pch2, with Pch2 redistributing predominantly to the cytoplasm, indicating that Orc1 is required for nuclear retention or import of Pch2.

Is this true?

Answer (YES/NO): NO